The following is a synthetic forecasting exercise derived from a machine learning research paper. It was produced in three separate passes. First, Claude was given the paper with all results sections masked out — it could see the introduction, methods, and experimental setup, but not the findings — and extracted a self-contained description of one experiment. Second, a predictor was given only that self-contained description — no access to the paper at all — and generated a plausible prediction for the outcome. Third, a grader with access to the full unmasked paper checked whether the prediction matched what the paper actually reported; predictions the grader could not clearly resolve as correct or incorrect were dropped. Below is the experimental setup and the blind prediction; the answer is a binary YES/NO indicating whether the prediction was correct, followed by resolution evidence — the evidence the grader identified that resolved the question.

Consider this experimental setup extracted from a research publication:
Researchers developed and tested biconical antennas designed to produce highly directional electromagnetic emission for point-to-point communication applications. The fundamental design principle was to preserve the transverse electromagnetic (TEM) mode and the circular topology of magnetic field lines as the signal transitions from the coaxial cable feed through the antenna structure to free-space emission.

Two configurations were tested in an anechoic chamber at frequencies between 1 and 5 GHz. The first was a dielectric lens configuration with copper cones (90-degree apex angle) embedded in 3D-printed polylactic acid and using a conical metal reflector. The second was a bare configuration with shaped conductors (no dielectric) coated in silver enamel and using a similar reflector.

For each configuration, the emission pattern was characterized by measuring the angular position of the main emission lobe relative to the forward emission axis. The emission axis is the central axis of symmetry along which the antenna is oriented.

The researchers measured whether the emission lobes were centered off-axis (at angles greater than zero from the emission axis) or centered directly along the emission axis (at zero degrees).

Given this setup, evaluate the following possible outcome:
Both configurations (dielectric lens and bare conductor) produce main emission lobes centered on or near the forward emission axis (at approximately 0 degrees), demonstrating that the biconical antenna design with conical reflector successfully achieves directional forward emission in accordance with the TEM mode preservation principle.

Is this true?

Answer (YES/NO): NO